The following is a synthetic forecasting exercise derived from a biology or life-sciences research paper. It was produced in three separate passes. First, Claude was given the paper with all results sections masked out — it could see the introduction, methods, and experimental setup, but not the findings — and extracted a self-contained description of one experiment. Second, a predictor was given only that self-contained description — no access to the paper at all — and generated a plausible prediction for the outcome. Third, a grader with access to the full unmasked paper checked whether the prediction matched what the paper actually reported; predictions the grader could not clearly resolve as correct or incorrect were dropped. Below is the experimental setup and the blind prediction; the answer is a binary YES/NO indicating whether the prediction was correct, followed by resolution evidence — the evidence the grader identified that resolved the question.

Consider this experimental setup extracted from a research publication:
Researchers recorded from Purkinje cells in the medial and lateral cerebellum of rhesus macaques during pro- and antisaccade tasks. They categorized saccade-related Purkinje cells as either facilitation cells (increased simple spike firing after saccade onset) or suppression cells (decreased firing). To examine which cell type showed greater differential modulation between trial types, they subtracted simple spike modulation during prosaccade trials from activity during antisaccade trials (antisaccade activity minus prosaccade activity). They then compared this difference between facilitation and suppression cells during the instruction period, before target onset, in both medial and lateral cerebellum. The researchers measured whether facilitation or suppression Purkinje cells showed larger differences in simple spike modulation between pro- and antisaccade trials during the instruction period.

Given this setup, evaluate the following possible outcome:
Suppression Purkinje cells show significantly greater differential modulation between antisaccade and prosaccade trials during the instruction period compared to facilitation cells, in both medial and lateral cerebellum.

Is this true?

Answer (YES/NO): NO